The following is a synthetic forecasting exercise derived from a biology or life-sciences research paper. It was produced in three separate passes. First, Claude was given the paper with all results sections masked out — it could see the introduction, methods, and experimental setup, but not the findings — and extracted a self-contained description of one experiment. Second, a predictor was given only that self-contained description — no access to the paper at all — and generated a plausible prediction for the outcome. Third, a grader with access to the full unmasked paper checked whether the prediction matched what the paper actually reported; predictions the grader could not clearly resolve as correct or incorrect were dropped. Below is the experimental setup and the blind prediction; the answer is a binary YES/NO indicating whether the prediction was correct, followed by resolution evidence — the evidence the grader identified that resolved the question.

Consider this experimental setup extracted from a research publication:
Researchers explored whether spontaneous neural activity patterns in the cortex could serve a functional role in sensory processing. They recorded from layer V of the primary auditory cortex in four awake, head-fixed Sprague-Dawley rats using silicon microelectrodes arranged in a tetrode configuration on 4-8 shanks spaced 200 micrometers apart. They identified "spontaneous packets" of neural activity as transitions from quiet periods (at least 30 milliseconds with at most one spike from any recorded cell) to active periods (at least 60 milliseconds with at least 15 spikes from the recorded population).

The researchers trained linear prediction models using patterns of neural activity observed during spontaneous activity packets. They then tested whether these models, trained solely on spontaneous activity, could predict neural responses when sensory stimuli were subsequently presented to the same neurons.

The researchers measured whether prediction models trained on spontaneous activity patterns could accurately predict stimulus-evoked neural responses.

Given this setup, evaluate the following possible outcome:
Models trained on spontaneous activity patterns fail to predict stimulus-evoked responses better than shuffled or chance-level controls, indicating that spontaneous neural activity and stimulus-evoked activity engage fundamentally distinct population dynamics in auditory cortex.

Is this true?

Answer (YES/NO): NO